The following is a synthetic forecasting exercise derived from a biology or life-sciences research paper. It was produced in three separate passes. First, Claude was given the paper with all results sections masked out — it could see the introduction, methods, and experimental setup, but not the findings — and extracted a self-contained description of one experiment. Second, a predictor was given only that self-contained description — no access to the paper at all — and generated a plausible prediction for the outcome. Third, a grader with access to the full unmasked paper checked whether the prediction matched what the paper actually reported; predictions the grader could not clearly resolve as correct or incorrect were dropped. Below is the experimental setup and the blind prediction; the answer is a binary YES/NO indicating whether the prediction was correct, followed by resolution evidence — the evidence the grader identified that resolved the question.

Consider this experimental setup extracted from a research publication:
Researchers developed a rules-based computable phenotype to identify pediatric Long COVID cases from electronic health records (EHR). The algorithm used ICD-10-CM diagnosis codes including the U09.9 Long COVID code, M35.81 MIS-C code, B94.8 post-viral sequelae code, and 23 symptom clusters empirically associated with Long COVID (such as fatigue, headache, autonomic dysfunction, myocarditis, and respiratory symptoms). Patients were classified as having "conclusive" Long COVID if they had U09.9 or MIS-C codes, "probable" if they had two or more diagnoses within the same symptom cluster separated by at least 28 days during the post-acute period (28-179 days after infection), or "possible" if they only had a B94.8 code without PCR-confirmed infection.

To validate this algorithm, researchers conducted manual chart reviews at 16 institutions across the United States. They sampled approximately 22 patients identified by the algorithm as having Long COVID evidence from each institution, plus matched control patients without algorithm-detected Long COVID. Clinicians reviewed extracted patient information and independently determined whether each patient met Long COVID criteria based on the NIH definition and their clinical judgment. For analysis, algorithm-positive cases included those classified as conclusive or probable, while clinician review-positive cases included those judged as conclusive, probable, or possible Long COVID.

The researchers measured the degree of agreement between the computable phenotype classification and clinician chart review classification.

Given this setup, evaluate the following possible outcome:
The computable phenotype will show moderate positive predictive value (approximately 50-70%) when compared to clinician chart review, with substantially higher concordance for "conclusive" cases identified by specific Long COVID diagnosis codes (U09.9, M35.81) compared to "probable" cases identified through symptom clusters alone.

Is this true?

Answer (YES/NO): NO